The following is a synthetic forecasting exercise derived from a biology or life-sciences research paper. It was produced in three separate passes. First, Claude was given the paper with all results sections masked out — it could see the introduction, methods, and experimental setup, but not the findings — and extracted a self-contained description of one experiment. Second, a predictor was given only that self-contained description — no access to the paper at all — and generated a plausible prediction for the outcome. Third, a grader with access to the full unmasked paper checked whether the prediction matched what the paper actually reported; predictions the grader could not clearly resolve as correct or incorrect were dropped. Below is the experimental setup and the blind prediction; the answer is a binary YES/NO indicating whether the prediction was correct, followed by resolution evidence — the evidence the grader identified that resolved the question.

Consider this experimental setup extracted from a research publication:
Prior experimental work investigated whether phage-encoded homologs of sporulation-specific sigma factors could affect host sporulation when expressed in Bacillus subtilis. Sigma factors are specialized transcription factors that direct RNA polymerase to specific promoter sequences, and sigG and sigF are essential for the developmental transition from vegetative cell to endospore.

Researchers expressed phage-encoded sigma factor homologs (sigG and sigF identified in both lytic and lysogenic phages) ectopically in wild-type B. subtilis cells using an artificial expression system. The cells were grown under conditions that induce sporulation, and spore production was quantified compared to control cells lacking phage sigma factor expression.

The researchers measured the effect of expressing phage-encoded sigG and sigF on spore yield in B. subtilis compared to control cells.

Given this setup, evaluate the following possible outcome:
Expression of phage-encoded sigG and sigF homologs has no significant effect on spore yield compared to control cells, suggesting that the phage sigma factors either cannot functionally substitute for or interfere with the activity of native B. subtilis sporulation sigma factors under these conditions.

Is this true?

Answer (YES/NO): NO